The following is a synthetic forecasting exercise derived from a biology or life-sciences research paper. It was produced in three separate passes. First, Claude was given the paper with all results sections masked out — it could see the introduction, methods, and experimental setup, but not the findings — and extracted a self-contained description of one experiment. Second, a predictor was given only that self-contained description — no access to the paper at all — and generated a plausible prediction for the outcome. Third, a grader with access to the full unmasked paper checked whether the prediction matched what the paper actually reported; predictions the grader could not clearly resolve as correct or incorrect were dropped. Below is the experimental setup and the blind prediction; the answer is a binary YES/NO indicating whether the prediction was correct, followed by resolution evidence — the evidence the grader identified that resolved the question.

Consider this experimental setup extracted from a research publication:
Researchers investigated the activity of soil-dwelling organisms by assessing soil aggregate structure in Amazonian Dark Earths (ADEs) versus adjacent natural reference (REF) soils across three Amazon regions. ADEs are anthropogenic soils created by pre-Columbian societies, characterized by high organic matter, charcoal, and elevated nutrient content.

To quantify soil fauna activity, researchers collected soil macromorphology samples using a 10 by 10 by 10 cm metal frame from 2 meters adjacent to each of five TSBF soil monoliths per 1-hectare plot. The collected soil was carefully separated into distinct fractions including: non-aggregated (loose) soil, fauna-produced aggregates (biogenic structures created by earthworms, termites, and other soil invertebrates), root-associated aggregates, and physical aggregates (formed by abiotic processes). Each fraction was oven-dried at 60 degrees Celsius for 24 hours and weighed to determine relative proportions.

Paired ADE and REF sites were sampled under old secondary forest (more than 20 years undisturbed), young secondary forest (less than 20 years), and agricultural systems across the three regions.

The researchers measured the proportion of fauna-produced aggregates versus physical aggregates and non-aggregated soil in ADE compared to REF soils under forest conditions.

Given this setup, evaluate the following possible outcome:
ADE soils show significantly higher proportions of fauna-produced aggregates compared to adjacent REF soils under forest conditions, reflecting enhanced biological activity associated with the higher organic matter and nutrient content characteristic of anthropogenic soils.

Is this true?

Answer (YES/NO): YES